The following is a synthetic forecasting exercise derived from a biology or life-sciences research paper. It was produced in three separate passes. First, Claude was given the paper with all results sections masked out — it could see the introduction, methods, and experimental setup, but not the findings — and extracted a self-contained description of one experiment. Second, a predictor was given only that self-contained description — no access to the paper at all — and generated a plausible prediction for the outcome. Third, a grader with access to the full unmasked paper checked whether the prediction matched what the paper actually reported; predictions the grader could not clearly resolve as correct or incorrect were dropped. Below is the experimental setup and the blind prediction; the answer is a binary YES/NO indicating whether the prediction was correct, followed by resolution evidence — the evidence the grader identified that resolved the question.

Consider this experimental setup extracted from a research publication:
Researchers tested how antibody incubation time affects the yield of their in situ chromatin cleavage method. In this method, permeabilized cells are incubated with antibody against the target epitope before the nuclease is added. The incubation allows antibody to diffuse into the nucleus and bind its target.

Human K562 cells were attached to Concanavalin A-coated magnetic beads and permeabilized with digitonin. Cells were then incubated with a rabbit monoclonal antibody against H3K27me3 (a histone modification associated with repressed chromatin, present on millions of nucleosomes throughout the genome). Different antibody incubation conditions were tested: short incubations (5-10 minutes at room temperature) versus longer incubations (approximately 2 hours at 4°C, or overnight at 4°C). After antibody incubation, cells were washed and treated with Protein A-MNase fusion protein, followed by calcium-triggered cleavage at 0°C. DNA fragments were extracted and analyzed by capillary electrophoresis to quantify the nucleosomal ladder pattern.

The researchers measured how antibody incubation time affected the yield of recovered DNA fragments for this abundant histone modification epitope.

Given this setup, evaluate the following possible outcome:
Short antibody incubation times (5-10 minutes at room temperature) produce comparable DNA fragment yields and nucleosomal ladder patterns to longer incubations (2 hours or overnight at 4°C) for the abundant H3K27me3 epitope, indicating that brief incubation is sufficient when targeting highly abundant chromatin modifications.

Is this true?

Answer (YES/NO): NO